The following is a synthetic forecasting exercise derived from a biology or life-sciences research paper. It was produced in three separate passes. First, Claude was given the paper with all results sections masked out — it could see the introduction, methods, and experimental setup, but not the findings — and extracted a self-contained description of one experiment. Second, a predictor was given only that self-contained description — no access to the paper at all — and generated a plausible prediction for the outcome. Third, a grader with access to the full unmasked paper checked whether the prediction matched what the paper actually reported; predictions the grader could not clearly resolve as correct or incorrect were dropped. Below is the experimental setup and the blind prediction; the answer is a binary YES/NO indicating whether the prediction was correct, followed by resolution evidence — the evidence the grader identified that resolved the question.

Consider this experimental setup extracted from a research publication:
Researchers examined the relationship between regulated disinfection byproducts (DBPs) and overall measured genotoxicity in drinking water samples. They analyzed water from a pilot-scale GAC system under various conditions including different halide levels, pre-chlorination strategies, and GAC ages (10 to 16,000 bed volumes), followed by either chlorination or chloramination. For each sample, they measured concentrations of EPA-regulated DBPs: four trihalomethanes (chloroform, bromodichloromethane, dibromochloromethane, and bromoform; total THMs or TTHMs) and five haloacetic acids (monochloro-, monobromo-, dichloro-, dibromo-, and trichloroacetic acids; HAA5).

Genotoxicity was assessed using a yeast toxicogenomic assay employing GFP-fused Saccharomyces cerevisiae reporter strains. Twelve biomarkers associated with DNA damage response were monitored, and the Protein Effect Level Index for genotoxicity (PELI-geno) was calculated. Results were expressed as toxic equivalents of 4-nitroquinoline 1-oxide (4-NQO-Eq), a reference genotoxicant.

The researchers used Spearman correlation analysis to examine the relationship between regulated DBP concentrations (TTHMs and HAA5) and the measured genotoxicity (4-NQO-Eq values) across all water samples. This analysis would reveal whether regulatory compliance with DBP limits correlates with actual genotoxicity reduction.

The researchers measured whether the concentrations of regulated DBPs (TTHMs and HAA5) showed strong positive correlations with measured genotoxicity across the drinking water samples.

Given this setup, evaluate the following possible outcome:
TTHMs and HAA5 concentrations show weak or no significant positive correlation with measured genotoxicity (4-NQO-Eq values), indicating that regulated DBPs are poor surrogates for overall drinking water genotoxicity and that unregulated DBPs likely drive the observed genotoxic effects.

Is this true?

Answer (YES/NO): YES